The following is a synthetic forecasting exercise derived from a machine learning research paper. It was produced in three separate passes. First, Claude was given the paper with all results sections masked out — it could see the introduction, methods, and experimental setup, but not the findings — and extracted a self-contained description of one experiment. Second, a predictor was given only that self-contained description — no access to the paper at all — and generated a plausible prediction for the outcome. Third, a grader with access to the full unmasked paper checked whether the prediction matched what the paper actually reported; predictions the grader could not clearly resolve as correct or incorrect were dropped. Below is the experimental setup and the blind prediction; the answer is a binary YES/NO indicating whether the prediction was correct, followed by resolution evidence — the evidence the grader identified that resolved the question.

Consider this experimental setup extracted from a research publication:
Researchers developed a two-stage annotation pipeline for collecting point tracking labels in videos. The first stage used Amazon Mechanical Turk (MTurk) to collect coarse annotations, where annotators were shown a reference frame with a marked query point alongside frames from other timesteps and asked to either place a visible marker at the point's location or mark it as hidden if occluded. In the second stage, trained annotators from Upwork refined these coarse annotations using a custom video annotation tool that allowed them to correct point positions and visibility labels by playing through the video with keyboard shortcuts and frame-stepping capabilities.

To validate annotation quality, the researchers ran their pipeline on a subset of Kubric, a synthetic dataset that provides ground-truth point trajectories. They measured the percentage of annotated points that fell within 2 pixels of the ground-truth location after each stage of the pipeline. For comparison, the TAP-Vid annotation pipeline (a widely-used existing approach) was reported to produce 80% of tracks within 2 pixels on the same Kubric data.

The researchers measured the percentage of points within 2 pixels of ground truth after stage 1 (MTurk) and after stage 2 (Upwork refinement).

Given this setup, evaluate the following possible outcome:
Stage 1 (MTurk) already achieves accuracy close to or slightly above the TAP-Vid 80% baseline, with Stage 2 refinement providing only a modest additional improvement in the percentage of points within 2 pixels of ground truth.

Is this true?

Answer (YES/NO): NO